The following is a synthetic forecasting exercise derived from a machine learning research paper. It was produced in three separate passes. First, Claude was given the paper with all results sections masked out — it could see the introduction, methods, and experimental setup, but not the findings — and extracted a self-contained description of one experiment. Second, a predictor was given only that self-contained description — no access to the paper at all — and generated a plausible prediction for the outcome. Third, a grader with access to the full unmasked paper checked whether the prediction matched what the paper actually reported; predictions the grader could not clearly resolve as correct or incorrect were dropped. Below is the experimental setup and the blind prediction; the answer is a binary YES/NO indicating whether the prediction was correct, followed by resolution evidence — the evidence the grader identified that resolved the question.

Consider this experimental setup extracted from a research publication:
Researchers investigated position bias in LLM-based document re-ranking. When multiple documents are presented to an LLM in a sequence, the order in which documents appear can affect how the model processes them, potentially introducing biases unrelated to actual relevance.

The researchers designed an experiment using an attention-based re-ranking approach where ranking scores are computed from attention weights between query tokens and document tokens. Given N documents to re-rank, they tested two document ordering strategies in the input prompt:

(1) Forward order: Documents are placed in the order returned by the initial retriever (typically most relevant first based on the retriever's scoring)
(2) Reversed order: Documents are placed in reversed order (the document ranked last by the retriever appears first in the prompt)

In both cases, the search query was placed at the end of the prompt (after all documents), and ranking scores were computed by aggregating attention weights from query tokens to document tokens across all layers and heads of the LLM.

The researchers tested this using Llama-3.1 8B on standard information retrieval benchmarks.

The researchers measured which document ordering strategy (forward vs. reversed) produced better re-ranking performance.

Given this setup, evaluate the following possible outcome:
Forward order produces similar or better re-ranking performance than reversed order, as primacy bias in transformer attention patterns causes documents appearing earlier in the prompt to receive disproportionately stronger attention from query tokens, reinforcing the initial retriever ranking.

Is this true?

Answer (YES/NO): NO